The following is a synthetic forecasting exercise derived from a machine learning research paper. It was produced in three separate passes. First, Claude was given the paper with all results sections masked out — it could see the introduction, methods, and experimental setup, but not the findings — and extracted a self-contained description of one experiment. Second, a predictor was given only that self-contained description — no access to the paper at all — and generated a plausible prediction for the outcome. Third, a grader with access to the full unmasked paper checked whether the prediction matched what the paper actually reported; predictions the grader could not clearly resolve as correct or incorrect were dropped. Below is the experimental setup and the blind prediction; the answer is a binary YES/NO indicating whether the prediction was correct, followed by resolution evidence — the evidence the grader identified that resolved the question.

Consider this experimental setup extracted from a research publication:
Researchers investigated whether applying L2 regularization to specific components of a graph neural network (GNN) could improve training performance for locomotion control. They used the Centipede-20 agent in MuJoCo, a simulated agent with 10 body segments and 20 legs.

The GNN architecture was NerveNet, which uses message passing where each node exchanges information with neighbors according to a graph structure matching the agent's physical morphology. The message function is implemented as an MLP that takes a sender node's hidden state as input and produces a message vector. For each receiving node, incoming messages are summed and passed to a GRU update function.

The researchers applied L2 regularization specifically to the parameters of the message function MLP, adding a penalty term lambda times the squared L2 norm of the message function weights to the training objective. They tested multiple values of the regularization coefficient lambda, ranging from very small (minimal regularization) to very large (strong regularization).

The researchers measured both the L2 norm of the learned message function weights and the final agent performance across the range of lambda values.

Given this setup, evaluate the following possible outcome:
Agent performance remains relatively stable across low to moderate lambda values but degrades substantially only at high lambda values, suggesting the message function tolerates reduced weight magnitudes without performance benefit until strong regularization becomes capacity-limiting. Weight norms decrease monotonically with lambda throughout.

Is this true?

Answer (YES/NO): NO